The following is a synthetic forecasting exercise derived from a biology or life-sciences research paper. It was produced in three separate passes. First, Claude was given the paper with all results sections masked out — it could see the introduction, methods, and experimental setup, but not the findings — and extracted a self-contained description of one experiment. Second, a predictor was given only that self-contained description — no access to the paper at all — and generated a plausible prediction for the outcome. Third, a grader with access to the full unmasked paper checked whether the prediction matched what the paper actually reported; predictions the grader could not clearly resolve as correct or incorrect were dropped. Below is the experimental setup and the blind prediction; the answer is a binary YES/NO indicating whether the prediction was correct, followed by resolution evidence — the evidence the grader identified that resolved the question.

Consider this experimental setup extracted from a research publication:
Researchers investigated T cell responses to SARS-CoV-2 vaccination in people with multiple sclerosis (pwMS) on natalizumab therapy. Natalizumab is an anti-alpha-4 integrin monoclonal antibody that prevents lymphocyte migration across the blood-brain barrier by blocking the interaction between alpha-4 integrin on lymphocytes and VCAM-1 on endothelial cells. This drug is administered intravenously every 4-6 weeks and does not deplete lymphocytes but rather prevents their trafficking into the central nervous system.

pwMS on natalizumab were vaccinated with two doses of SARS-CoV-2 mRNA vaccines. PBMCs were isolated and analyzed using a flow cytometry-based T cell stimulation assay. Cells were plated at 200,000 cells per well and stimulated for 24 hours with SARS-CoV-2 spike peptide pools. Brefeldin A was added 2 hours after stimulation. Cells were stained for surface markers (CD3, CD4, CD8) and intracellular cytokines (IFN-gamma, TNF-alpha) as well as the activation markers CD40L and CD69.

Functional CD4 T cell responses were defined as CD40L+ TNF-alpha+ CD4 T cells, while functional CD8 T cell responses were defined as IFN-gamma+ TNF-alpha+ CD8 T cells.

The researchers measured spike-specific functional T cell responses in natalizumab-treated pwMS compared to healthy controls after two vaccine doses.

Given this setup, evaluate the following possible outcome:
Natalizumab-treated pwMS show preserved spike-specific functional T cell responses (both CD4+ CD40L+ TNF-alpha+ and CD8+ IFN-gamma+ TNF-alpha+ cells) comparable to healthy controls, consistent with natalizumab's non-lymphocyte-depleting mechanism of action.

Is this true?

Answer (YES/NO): YES